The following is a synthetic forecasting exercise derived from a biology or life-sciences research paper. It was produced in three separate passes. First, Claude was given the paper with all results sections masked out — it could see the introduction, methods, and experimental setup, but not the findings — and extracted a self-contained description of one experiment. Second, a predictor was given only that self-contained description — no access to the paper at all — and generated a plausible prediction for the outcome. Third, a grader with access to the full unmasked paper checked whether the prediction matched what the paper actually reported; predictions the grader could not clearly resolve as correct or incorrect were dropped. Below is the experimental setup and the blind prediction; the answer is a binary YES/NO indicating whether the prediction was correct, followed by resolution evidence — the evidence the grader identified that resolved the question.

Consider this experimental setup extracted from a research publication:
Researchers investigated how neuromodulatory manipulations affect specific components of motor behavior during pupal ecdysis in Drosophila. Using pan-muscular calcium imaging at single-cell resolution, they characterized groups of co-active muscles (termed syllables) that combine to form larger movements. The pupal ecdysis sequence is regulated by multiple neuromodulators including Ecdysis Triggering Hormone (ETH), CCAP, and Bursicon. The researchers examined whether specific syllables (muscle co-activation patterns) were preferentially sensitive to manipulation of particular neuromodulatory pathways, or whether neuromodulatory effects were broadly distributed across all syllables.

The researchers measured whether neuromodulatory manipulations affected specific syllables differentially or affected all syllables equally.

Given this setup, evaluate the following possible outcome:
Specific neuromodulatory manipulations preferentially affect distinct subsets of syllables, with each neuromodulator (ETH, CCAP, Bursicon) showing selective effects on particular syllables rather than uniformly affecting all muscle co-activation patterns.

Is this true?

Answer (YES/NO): YES